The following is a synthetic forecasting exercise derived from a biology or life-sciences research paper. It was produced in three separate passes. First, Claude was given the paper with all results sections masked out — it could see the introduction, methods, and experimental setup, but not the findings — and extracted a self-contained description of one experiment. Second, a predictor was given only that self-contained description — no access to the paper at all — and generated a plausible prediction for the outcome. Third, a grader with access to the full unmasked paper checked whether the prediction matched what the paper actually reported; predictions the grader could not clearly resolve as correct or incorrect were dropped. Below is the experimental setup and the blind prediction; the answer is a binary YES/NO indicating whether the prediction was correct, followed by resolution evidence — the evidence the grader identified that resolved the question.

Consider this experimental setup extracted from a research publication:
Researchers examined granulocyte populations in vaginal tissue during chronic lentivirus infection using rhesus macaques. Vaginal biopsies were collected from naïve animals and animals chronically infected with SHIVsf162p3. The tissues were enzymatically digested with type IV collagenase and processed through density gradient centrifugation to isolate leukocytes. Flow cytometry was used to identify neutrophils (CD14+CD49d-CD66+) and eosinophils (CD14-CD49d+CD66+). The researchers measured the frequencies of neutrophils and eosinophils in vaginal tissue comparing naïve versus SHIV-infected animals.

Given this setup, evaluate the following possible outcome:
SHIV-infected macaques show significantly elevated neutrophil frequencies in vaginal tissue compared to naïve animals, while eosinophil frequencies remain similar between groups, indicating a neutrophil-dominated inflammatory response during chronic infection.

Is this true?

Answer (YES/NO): NO